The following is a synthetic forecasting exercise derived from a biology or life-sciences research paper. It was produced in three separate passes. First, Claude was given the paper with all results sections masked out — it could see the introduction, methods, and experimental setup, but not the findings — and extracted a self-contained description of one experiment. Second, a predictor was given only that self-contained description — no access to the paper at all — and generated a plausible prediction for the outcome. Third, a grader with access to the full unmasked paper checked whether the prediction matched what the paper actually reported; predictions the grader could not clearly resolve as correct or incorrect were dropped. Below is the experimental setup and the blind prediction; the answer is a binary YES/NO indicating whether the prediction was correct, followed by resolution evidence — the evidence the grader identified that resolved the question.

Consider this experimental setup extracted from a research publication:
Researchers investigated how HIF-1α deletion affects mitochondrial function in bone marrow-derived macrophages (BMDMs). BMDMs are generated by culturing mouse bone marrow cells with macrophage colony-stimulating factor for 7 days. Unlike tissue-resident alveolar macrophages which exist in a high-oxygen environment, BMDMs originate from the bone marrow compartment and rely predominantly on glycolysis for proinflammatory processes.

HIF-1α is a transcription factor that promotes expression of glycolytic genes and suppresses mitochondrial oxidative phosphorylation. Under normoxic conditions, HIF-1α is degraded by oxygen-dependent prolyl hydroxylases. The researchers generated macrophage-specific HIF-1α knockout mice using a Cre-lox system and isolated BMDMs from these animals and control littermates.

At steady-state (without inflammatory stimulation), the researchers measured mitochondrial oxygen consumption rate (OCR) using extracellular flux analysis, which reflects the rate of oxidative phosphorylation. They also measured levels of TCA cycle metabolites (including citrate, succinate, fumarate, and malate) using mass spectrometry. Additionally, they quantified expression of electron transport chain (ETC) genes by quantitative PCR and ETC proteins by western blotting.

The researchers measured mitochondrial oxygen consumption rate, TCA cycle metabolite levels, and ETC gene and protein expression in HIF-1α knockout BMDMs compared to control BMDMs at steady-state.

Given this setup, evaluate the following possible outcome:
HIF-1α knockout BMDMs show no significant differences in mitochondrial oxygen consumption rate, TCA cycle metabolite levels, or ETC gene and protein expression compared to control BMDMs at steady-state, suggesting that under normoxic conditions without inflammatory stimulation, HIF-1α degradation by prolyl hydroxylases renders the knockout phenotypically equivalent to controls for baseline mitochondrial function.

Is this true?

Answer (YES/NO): NO